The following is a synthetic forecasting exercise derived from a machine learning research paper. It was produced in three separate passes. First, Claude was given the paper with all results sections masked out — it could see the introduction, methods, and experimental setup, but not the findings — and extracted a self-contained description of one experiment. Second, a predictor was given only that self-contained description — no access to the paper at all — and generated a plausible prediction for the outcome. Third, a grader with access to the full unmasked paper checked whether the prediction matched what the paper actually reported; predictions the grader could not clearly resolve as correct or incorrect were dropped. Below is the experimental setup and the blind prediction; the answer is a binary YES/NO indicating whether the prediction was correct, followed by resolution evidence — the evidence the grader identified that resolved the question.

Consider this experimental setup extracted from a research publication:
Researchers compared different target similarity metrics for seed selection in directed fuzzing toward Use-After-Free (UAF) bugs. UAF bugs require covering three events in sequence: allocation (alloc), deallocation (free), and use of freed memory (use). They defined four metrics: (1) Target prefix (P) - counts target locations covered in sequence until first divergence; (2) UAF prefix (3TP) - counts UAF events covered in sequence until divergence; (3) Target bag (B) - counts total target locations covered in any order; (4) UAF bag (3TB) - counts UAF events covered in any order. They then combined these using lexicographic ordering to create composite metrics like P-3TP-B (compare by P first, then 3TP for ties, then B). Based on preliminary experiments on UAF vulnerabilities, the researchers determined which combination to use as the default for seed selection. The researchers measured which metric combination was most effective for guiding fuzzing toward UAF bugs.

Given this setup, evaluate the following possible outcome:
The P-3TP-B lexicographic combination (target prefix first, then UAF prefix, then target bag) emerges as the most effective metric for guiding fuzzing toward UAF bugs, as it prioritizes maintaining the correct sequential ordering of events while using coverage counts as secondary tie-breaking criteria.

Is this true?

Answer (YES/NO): YES